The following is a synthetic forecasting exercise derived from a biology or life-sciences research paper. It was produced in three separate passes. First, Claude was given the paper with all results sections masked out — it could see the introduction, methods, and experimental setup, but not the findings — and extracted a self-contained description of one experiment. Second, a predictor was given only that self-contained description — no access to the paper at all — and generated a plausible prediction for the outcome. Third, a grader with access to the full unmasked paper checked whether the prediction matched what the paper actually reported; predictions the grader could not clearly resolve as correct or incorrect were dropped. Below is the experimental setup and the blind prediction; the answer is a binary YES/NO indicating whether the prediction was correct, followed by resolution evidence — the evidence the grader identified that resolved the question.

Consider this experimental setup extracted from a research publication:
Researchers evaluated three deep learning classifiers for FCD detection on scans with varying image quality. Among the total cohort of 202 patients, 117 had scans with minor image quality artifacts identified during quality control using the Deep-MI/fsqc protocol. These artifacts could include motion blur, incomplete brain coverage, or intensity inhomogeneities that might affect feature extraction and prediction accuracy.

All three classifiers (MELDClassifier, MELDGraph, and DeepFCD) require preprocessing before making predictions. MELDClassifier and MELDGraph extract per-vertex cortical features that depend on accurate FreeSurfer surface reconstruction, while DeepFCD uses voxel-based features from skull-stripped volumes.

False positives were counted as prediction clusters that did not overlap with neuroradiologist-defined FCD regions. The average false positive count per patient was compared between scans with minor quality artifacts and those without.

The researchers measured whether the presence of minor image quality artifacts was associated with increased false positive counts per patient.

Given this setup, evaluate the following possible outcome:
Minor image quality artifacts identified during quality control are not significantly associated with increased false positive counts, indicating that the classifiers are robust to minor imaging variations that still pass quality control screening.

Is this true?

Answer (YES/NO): NO